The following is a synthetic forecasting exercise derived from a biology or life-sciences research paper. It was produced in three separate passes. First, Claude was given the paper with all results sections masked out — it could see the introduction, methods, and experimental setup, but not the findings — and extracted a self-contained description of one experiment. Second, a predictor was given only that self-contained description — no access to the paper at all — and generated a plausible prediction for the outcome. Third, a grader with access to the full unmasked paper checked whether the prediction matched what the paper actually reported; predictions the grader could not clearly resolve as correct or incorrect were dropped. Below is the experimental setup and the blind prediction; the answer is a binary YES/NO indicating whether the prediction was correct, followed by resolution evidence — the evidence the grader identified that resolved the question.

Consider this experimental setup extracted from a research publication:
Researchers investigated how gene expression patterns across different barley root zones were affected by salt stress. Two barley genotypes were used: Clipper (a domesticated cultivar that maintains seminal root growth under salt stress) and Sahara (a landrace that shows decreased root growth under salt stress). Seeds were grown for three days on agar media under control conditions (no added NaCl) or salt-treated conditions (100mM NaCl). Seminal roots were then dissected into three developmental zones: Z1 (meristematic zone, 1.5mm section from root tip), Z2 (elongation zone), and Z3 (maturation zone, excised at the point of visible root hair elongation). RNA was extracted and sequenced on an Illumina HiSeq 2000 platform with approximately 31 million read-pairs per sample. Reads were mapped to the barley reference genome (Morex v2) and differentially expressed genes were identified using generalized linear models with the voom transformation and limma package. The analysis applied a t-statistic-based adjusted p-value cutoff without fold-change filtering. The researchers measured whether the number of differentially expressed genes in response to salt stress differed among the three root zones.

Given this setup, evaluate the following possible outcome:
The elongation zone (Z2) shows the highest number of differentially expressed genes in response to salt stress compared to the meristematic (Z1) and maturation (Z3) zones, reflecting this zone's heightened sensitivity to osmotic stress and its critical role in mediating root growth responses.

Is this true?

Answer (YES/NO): YES